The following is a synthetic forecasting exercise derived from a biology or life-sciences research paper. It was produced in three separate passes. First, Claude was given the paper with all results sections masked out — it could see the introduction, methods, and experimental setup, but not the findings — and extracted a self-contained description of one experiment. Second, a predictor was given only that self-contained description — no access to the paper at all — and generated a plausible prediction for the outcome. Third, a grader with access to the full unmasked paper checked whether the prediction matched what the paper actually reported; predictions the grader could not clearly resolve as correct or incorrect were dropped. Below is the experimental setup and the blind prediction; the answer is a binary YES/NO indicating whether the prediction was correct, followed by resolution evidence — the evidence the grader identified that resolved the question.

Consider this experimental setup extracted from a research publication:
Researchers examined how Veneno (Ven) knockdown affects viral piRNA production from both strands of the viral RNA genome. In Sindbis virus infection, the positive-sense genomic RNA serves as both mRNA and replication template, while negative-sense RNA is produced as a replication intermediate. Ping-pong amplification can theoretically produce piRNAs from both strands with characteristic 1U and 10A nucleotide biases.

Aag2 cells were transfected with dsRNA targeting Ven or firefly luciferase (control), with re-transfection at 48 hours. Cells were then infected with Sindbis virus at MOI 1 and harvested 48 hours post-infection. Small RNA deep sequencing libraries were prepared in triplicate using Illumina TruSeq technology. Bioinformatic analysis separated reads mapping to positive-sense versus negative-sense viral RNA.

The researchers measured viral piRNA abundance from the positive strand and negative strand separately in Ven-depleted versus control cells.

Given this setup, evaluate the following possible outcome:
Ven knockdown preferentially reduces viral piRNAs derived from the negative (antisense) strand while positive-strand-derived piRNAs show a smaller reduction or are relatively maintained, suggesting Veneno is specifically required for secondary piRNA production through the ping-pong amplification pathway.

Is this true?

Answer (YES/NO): NO